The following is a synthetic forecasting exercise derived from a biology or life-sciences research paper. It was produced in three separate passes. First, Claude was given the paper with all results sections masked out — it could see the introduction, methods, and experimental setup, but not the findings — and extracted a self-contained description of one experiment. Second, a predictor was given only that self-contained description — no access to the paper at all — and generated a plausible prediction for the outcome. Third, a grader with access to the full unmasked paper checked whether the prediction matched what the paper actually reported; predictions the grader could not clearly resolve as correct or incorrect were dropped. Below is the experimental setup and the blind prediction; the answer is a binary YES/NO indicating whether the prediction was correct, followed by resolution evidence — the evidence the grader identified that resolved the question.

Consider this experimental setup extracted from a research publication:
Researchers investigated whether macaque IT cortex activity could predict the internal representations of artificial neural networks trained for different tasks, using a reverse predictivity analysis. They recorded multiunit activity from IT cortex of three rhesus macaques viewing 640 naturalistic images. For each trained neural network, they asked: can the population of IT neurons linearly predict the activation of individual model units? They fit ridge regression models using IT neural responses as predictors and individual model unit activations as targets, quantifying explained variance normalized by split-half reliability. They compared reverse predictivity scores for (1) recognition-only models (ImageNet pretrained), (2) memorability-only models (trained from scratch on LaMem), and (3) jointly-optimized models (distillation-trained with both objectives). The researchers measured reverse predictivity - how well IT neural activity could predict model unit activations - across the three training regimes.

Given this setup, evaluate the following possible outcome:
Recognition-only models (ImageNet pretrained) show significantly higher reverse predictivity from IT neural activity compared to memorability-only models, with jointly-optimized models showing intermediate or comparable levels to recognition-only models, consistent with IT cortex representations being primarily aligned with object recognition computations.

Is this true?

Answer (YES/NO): NO